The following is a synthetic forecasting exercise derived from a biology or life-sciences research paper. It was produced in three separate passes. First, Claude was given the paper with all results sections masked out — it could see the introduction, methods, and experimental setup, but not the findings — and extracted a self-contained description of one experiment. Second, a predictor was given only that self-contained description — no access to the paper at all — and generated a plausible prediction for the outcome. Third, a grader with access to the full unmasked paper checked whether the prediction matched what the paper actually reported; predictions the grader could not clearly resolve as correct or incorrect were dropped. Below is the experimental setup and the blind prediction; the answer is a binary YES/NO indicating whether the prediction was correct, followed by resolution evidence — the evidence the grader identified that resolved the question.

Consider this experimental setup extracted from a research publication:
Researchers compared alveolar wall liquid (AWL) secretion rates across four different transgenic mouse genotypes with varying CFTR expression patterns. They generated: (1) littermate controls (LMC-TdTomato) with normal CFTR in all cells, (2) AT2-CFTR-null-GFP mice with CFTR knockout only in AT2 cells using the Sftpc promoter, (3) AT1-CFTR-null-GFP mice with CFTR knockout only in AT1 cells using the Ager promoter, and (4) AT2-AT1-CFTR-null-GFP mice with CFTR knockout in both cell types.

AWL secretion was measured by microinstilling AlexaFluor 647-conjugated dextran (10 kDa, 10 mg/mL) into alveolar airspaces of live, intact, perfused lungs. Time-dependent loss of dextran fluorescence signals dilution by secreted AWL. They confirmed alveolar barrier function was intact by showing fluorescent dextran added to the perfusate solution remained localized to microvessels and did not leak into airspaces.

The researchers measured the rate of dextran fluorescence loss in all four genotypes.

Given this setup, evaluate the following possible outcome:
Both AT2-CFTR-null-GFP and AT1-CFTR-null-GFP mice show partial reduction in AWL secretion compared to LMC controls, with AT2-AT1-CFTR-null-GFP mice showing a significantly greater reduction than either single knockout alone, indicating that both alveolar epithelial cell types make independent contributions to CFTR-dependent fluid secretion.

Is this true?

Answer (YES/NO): NO